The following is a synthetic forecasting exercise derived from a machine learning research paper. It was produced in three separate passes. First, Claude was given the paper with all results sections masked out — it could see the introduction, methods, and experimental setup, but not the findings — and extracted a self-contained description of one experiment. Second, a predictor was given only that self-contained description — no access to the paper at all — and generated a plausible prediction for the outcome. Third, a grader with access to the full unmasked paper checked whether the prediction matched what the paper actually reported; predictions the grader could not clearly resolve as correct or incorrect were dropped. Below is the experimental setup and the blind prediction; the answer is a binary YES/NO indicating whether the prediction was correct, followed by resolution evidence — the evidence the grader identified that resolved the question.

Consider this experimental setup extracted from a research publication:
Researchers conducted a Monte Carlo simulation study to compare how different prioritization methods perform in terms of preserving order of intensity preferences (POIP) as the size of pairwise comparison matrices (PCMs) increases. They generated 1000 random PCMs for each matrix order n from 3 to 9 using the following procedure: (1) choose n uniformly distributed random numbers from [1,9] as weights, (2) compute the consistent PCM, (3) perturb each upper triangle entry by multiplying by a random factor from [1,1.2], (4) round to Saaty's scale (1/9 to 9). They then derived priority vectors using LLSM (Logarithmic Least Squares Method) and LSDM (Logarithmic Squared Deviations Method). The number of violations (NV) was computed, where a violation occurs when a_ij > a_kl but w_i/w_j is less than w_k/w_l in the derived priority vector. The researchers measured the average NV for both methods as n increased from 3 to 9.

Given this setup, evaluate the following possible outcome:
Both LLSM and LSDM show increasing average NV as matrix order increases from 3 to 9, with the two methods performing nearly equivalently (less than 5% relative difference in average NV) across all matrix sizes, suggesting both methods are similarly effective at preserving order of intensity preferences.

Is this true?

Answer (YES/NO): NO